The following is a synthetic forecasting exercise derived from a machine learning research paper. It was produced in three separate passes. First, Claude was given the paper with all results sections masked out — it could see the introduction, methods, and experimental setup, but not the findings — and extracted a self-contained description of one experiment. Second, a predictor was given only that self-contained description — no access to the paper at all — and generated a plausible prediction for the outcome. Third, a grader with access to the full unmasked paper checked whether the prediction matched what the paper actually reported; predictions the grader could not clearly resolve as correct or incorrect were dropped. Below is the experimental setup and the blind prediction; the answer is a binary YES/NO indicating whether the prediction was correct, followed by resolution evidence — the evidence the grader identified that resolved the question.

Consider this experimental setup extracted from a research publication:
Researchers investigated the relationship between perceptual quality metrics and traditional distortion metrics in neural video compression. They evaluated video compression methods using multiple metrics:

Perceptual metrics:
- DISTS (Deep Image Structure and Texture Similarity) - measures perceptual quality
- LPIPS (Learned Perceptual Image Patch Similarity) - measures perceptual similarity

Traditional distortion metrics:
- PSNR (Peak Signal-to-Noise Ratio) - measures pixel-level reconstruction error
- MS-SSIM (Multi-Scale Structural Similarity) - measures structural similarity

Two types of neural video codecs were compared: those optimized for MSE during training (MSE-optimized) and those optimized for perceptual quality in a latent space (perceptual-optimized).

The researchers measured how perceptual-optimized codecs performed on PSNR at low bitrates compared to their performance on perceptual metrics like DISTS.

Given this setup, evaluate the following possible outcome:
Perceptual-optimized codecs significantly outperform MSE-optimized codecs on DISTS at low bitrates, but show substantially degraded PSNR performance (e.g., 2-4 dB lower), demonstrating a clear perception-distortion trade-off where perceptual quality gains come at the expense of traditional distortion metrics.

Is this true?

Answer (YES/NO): NO